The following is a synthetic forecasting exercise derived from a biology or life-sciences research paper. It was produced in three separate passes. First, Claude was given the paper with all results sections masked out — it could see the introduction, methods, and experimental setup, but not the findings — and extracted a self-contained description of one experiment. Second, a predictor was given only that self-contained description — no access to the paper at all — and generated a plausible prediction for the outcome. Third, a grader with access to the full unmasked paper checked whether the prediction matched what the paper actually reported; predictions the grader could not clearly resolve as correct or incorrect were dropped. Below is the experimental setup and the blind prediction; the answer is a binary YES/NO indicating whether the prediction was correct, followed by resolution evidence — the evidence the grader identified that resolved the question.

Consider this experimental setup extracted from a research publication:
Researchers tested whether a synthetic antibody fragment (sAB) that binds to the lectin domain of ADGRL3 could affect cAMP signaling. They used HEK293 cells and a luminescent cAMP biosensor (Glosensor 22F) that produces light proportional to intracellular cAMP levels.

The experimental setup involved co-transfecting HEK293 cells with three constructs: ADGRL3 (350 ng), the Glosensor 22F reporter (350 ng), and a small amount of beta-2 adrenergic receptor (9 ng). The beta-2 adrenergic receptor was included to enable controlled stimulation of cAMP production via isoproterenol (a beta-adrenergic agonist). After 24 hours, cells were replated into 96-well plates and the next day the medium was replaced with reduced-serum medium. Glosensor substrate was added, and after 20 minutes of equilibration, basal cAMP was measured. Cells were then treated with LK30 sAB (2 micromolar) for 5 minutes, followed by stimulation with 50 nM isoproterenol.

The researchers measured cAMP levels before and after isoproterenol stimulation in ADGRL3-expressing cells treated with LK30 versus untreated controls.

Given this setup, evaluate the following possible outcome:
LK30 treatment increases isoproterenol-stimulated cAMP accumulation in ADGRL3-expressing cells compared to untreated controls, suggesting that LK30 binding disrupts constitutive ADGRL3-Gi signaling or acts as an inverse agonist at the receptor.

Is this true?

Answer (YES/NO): NO